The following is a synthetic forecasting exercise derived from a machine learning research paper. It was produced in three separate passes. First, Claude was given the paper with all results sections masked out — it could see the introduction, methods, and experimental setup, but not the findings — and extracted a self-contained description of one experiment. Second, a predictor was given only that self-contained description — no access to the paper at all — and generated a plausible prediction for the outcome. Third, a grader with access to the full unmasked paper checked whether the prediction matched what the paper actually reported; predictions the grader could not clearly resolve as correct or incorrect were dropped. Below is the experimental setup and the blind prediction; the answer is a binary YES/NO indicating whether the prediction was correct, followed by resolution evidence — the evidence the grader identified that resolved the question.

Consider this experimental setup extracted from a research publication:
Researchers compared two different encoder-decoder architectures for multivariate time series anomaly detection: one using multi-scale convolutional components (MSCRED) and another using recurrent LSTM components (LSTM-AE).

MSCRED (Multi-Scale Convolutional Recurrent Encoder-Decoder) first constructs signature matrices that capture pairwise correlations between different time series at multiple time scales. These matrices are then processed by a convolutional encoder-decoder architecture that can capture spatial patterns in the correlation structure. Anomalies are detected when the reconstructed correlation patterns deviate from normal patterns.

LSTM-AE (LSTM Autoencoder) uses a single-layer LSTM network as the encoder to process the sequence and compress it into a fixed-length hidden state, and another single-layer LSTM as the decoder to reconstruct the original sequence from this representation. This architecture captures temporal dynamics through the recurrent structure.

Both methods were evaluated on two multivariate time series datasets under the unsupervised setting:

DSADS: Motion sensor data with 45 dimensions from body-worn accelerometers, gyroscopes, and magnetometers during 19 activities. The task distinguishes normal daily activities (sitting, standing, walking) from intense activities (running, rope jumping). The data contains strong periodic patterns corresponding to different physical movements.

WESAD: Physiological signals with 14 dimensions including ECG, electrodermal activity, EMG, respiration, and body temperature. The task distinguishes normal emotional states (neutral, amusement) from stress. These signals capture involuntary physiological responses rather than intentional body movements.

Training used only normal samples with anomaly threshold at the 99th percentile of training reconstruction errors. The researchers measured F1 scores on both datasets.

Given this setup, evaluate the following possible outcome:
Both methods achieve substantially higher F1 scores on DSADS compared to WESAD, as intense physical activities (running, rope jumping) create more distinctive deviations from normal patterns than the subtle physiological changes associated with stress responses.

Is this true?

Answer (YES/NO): NO